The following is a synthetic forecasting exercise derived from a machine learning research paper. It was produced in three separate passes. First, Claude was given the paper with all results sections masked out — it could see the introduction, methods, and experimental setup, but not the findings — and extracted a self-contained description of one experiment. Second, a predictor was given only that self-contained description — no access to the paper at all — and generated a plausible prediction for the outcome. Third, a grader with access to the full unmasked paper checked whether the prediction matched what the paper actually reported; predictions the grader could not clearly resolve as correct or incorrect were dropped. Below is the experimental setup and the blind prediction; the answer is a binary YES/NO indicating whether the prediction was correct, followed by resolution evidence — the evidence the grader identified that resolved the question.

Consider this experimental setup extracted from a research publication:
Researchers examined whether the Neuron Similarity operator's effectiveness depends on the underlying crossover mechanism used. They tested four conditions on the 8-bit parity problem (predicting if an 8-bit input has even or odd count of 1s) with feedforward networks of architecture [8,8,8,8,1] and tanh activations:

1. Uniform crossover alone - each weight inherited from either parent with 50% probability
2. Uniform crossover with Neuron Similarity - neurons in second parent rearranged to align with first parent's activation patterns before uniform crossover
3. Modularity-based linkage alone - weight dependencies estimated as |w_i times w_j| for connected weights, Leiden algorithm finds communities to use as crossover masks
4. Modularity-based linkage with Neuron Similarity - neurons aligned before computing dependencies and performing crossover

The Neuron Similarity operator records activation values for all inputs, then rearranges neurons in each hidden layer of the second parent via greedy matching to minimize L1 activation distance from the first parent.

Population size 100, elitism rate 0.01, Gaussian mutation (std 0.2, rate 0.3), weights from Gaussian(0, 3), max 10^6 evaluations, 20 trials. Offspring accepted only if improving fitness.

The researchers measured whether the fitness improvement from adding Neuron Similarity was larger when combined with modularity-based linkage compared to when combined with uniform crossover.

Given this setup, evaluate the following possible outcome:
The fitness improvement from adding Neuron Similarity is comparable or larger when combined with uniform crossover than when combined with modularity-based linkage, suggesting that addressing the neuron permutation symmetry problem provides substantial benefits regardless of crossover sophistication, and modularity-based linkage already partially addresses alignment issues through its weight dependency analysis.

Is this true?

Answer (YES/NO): NO